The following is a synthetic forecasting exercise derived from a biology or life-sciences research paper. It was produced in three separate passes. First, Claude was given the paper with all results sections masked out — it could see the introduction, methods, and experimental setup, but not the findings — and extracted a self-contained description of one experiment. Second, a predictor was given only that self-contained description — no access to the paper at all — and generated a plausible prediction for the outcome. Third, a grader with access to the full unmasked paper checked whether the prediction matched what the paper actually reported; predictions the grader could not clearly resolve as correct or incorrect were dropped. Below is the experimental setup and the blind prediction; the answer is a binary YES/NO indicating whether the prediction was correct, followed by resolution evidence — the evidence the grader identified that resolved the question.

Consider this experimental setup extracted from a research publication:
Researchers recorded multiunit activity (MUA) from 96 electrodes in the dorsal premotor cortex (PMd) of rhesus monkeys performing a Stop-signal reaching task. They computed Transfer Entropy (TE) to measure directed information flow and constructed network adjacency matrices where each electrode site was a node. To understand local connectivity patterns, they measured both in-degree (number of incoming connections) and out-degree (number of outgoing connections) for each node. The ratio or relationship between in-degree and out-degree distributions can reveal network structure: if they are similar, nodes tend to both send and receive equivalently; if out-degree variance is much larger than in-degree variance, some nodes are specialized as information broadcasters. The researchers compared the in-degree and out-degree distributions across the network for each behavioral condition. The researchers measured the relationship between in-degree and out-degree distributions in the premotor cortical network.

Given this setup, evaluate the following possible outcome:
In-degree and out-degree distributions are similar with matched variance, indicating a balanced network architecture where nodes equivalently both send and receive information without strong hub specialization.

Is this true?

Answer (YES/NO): NO